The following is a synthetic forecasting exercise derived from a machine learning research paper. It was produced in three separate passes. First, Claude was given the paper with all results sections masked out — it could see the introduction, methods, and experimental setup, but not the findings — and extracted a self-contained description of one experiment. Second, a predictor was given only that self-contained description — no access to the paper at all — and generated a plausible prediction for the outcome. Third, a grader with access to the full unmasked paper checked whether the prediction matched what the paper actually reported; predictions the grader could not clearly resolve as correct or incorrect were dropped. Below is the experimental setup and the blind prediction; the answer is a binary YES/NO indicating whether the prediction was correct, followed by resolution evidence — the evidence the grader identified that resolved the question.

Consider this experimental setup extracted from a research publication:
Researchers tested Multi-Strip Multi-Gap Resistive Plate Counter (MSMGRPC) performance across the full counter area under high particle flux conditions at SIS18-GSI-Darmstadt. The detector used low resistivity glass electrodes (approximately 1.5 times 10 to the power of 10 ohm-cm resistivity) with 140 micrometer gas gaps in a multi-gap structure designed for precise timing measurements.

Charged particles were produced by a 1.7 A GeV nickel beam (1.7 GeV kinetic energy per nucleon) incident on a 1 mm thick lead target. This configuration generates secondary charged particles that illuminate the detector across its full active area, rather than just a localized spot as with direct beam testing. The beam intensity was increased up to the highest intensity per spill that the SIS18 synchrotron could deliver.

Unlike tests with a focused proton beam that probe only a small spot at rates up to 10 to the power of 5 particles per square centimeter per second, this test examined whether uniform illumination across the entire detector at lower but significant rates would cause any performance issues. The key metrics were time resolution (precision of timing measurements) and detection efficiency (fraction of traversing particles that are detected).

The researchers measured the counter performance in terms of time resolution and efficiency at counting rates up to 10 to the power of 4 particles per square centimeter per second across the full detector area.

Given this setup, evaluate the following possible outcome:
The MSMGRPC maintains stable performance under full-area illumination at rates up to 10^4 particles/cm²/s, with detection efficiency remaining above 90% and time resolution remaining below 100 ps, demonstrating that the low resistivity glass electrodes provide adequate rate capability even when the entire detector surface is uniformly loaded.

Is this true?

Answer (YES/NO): YES